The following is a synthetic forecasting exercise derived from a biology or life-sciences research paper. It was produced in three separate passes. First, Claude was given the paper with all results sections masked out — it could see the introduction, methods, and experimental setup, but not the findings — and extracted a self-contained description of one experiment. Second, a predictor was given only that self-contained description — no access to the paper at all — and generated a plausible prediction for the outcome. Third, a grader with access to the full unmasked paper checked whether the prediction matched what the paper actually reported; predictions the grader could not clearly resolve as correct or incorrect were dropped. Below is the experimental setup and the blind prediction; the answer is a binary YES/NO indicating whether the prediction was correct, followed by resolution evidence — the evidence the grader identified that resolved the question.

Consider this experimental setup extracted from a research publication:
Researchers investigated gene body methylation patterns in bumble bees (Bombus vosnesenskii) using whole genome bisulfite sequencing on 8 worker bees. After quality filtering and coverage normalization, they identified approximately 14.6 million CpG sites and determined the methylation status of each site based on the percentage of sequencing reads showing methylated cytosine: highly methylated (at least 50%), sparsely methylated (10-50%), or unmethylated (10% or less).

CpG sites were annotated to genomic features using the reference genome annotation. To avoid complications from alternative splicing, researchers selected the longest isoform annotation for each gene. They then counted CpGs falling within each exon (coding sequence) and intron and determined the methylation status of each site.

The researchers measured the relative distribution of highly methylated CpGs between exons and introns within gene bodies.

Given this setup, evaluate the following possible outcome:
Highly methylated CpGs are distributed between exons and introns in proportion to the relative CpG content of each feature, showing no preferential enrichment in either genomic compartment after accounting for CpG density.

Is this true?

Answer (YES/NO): NO